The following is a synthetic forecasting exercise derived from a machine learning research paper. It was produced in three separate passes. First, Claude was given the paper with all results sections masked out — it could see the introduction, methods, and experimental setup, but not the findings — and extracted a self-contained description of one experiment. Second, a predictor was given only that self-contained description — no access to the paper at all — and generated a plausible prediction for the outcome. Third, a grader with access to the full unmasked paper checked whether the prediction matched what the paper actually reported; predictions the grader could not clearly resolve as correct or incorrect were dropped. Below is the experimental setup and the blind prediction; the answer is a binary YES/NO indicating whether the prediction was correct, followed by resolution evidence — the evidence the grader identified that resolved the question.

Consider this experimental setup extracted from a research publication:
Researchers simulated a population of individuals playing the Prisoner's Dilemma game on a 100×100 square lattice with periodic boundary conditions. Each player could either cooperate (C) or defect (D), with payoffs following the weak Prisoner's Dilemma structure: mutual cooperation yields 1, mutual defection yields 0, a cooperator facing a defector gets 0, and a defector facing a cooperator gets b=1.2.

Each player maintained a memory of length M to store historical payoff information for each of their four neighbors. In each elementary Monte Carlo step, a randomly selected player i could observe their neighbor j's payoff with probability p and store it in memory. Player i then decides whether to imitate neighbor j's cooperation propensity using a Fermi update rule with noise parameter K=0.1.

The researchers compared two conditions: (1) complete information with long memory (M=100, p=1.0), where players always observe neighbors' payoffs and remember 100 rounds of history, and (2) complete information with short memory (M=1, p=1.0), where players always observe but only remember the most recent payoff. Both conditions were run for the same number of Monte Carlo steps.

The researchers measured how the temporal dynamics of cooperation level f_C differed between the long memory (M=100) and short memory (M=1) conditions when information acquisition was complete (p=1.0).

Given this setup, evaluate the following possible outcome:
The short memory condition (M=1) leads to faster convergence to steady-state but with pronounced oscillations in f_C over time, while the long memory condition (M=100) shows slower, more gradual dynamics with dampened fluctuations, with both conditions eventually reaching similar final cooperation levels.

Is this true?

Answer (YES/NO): NO